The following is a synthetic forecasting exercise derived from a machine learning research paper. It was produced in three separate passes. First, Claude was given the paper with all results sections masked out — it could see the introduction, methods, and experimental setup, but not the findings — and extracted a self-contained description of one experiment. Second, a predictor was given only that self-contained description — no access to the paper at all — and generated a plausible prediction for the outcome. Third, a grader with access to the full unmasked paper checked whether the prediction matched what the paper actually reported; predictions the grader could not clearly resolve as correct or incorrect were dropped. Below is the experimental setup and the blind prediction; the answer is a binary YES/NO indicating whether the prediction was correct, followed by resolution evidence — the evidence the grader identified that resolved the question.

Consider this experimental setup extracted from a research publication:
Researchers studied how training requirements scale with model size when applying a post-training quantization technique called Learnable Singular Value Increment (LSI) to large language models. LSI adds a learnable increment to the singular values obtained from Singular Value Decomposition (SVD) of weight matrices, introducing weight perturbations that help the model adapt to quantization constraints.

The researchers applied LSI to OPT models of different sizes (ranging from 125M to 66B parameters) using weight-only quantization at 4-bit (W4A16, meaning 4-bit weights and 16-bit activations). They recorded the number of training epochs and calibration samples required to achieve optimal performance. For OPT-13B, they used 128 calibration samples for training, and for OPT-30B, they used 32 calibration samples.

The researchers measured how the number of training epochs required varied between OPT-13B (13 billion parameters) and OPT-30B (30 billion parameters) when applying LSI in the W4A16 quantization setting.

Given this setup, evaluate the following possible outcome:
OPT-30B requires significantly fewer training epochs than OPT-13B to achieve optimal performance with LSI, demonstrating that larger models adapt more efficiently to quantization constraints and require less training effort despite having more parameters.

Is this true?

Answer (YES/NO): YES